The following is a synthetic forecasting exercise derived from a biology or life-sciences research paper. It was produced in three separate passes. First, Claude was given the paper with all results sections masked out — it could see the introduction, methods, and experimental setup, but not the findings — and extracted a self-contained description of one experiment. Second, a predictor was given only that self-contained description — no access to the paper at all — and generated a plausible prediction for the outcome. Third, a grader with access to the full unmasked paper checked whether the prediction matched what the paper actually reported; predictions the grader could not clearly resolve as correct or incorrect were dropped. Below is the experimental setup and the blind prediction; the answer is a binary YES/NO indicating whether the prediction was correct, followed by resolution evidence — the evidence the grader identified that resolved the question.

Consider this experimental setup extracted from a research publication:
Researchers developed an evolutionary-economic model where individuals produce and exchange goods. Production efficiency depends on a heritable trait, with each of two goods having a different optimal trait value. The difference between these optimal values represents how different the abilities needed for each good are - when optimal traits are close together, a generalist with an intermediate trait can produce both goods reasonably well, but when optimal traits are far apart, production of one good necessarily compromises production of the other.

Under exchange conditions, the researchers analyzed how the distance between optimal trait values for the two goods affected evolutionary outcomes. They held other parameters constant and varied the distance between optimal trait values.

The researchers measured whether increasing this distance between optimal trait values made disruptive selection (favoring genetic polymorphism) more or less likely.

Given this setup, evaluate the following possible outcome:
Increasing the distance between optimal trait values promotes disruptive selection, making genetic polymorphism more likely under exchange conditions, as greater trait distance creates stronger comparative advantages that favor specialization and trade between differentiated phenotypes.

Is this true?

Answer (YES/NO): YES